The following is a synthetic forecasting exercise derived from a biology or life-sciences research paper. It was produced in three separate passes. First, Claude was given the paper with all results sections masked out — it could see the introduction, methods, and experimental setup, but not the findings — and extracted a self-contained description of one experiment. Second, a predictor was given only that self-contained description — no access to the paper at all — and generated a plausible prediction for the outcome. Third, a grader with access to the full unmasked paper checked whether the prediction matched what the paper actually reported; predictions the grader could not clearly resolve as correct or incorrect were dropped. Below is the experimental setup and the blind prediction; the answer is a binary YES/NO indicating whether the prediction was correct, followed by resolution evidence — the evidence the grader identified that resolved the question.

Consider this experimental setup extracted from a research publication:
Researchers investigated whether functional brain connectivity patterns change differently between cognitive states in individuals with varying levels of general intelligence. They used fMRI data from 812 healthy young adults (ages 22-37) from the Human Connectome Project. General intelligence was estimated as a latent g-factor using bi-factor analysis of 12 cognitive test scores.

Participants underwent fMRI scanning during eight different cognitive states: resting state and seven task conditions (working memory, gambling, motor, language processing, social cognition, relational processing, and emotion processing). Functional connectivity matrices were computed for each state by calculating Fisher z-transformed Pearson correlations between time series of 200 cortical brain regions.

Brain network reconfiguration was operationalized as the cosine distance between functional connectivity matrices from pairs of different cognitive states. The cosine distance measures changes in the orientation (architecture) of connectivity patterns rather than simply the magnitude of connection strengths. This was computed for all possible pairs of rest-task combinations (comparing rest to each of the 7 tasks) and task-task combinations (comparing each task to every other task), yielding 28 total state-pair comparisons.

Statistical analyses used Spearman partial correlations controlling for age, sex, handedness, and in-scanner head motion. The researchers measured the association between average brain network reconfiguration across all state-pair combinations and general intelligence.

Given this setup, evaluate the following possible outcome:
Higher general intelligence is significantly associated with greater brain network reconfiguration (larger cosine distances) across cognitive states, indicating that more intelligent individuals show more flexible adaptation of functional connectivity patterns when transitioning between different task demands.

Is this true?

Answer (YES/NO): NO